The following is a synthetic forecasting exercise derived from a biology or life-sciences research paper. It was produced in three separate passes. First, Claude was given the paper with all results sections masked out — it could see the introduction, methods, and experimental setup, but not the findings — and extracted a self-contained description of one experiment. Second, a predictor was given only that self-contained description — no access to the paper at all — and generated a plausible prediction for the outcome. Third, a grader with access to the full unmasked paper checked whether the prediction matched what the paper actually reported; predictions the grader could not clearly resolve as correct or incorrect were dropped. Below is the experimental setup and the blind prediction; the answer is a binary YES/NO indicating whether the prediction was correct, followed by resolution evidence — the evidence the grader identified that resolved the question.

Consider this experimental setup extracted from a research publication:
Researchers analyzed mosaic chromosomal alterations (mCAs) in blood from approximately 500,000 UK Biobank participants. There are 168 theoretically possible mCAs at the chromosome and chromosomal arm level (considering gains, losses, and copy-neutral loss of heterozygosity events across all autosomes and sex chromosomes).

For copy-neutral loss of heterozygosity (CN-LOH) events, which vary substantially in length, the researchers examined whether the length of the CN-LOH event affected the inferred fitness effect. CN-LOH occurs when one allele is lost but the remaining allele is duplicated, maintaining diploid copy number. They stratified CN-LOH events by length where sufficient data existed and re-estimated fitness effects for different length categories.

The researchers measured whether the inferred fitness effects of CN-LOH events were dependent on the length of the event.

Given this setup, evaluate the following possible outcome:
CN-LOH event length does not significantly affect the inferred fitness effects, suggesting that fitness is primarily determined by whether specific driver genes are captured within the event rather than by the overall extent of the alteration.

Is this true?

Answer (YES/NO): YES